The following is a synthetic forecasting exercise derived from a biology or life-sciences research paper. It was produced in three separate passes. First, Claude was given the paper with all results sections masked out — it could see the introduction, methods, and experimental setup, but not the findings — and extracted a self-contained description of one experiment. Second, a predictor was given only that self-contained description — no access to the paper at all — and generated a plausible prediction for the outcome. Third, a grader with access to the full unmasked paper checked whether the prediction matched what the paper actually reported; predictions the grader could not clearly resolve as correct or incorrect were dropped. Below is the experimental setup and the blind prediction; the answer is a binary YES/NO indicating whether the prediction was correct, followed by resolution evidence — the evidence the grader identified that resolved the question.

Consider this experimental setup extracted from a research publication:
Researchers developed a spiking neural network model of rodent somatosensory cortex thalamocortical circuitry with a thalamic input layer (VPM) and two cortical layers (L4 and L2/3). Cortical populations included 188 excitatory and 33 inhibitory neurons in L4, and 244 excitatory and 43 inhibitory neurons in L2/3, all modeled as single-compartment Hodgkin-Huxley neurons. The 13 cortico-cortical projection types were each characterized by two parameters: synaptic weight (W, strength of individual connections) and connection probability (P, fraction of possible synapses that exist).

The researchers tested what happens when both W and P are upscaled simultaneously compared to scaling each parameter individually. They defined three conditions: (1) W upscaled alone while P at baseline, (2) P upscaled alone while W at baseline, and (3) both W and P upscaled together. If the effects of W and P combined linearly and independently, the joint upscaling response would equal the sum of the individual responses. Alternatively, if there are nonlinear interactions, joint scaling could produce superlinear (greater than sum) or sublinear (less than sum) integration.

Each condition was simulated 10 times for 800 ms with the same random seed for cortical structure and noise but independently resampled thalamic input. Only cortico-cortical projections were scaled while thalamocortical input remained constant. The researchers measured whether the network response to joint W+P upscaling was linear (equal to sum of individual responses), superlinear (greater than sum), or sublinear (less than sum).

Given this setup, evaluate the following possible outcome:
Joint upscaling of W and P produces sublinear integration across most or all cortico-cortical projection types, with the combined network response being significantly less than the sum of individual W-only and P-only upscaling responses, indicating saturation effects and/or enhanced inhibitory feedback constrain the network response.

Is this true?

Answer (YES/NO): YES